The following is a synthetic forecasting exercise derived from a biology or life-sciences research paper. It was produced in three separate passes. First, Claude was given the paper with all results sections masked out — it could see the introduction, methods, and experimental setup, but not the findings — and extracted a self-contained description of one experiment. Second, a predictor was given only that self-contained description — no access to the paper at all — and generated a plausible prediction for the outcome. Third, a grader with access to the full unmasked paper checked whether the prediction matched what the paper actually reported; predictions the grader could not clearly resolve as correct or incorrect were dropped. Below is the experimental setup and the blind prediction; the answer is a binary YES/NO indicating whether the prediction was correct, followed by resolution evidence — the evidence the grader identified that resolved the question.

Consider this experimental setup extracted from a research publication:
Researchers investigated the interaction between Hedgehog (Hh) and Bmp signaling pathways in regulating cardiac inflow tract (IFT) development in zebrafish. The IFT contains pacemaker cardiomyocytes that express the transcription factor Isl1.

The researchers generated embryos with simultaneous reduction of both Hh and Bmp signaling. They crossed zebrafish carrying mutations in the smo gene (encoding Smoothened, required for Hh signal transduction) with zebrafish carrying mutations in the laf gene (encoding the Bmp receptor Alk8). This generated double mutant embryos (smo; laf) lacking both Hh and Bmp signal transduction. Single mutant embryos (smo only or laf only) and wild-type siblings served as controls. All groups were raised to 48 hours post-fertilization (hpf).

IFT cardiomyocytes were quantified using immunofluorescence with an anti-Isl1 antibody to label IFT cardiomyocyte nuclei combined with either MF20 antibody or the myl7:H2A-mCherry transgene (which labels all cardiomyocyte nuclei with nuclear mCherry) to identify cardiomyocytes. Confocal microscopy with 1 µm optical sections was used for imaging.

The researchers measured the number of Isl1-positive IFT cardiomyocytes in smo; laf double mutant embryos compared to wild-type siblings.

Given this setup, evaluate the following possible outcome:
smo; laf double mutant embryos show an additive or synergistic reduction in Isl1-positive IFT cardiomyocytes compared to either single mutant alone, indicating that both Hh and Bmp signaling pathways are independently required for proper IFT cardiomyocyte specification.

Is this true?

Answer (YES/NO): NO